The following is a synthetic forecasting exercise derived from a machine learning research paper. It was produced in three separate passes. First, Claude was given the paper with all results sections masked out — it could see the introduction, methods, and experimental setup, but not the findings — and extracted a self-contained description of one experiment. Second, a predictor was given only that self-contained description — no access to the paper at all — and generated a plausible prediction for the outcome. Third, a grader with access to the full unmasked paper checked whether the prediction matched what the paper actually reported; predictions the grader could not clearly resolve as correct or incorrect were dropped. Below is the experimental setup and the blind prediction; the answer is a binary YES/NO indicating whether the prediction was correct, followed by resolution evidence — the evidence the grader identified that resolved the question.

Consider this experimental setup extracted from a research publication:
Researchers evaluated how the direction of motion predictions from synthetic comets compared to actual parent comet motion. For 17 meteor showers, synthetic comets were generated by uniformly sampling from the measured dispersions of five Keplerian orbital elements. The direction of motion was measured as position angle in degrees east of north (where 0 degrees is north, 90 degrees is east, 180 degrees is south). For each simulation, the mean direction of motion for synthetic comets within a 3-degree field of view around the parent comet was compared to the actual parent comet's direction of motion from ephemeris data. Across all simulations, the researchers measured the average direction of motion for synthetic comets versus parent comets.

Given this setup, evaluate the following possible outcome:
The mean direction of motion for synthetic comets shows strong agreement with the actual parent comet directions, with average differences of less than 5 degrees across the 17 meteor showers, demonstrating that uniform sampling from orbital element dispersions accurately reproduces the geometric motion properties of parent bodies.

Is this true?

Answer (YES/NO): YES